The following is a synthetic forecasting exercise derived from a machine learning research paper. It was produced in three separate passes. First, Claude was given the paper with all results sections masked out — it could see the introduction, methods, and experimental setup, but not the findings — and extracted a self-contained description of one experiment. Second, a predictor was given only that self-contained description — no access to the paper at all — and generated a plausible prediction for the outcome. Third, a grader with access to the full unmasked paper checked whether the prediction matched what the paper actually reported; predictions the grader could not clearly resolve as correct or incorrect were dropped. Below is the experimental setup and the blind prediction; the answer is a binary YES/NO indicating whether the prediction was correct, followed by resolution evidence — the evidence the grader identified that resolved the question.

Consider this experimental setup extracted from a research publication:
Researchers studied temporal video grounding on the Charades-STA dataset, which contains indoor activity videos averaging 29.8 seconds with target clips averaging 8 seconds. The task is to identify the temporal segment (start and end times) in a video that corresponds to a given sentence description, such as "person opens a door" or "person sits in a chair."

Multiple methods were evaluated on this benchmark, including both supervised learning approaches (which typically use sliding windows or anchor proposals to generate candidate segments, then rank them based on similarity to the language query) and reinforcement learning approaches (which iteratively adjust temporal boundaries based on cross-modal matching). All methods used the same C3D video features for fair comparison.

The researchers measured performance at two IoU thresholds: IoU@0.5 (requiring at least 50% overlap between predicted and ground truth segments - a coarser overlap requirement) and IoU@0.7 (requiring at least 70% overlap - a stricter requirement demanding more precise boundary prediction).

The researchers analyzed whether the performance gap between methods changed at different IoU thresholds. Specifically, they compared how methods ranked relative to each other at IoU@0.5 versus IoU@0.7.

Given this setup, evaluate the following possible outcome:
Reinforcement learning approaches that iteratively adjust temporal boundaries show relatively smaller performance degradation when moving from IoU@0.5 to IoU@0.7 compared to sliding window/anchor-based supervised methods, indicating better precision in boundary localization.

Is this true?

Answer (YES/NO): NO